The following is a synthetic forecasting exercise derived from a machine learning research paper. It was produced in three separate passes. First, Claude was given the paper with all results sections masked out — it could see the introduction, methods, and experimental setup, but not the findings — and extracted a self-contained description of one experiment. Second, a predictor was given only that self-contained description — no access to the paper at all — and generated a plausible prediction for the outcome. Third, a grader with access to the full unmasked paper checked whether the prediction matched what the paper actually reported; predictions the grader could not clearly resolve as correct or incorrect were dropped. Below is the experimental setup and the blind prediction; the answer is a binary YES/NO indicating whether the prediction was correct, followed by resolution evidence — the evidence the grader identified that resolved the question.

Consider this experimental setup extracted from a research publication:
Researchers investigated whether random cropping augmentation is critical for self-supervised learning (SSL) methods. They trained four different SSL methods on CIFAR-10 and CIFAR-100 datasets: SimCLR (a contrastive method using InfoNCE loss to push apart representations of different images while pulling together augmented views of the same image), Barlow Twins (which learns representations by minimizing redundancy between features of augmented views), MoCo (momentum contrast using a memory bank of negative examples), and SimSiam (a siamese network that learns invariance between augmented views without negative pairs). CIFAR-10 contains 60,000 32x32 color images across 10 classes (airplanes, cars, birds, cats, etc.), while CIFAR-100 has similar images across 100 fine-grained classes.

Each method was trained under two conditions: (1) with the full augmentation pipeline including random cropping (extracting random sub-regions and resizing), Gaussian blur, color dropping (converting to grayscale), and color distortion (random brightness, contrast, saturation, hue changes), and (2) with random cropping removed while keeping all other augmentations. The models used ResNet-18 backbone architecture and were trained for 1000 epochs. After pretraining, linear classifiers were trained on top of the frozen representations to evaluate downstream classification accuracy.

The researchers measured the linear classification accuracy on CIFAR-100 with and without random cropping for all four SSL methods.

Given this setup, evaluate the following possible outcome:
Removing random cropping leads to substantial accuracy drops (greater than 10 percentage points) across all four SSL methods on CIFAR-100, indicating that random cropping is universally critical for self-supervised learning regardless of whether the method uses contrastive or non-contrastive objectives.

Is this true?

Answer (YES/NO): YES